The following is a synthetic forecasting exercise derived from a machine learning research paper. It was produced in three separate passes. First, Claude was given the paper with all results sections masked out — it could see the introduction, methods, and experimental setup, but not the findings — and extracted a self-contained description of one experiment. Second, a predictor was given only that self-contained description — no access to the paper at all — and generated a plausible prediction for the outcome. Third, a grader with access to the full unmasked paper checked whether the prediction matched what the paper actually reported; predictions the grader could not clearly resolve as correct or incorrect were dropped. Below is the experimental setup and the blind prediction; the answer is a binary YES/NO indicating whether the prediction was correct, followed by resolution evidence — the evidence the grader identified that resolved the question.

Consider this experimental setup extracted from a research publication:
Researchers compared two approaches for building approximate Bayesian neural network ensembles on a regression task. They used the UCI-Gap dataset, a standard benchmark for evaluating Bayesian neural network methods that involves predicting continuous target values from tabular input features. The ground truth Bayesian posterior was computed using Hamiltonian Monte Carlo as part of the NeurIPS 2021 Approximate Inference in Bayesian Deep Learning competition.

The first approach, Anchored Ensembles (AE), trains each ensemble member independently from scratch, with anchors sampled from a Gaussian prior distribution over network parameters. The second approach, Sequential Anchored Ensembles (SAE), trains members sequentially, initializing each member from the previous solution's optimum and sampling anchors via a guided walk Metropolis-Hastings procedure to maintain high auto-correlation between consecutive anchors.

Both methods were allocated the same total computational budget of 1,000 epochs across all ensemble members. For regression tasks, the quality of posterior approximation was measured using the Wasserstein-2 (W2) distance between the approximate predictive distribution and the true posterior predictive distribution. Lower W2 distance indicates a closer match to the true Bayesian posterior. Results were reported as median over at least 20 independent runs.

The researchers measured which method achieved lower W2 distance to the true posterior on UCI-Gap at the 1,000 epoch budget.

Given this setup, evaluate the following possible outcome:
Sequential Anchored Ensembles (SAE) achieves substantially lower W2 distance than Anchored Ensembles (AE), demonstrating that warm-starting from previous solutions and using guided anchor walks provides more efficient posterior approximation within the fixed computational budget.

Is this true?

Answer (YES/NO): NO